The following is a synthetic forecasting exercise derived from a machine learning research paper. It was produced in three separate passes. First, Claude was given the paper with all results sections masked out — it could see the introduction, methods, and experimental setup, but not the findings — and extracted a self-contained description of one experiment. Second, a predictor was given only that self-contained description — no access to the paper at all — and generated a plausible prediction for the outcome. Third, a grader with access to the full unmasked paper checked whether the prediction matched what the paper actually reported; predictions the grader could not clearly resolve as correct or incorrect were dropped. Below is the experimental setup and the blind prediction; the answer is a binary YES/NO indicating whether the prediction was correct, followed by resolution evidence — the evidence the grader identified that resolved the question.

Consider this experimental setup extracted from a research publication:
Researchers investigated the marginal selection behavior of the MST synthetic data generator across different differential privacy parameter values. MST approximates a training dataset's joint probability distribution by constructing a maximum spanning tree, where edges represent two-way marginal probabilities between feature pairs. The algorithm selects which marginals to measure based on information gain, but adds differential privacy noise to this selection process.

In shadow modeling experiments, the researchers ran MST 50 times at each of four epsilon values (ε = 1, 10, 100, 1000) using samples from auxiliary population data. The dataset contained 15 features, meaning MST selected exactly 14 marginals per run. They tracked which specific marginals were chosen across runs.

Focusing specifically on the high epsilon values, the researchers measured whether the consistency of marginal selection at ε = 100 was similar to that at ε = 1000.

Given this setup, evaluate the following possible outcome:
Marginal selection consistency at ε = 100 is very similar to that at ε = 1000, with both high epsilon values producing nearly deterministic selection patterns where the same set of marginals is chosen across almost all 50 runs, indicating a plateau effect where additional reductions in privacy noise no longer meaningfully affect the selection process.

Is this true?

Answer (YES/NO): YES